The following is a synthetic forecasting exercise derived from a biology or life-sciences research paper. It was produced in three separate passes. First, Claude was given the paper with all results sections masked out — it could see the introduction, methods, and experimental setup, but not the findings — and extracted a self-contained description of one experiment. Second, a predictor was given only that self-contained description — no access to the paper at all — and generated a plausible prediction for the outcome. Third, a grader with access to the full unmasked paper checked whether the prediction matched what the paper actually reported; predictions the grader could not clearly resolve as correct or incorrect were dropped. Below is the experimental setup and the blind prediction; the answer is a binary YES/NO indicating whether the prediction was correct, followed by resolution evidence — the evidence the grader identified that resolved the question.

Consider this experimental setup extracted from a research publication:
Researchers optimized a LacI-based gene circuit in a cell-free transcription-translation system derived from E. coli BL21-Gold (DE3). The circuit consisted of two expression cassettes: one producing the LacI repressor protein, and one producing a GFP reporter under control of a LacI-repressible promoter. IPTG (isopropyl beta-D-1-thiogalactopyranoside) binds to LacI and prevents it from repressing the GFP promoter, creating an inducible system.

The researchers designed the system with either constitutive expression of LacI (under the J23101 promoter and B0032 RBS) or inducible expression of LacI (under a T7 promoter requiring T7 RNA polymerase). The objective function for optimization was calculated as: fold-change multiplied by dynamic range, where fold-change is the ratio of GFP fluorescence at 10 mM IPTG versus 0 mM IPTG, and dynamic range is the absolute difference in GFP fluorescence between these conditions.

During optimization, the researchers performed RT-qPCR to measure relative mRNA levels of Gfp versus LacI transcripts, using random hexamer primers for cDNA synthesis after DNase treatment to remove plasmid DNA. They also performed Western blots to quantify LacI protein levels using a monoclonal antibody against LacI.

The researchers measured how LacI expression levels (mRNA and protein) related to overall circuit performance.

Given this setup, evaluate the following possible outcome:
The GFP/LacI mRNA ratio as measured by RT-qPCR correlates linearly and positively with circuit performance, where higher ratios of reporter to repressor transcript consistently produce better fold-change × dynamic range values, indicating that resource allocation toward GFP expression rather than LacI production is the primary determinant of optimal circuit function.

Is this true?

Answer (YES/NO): NO